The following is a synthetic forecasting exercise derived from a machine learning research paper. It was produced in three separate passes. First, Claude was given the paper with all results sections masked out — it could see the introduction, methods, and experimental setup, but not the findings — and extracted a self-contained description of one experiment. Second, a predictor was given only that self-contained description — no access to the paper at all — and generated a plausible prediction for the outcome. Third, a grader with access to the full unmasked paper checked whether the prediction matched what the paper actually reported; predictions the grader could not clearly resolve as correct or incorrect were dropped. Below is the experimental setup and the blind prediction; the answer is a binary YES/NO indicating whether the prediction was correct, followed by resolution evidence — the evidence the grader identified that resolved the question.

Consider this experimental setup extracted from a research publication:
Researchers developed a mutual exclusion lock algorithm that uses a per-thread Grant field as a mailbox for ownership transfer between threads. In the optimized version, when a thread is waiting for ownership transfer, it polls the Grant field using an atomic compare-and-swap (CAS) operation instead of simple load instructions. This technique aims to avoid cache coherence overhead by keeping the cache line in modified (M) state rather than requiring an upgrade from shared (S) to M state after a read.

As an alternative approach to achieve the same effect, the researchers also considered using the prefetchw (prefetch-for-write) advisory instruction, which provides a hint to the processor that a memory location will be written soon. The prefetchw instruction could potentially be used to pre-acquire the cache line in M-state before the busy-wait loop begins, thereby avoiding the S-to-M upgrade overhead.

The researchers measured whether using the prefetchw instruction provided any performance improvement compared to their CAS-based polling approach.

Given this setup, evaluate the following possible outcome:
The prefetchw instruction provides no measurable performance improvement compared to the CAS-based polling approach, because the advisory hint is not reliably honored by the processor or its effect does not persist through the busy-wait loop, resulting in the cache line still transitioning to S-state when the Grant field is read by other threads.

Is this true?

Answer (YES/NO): YES